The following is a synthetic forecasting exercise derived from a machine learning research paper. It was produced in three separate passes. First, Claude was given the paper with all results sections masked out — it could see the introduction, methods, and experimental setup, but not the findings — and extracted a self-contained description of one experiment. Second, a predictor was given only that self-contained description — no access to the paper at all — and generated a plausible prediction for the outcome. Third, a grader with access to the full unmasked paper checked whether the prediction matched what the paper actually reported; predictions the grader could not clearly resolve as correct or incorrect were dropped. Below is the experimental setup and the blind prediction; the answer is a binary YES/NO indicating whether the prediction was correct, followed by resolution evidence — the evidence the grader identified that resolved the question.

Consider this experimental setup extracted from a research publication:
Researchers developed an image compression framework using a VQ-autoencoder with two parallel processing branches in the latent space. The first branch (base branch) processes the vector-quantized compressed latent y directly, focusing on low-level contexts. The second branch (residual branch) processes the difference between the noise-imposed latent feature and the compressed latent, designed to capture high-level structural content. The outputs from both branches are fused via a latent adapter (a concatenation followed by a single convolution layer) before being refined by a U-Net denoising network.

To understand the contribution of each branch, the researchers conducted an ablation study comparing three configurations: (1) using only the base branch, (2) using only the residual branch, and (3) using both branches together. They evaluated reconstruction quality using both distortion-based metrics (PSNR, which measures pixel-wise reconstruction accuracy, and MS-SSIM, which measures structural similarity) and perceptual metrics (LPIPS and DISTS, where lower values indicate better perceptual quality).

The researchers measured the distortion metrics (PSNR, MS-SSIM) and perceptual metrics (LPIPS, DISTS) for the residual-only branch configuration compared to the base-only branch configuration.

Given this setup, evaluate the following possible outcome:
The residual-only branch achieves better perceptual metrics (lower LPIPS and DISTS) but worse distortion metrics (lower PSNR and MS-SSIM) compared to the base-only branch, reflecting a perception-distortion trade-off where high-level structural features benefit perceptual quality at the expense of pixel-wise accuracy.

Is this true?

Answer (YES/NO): NO